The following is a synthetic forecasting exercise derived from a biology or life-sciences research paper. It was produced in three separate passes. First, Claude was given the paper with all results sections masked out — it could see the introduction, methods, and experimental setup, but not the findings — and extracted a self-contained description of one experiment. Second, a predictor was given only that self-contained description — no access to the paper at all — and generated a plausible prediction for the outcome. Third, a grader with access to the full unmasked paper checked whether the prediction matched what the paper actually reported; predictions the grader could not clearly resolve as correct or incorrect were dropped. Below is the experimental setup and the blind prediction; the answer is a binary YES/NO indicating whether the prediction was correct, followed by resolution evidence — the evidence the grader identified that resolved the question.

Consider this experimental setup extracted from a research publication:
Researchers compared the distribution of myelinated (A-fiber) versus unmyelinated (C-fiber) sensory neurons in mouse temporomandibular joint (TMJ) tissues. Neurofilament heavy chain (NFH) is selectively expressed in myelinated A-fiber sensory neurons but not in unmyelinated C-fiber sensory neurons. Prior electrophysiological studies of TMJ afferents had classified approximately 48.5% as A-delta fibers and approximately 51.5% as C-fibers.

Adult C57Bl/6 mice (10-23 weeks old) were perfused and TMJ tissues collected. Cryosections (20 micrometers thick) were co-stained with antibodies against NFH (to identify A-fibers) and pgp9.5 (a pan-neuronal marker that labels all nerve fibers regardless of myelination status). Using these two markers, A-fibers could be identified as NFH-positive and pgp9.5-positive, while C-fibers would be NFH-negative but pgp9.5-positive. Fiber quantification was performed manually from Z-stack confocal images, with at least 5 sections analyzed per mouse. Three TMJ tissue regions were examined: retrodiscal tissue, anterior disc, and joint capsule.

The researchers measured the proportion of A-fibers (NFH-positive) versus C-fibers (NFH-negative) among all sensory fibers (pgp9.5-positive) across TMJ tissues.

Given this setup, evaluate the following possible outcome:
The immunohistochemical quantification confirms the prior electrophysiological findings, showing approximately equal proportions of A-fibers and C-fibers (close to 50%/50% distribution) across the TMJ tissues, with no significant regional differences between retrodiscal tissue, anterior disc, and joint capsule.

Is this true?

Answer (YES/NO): NO